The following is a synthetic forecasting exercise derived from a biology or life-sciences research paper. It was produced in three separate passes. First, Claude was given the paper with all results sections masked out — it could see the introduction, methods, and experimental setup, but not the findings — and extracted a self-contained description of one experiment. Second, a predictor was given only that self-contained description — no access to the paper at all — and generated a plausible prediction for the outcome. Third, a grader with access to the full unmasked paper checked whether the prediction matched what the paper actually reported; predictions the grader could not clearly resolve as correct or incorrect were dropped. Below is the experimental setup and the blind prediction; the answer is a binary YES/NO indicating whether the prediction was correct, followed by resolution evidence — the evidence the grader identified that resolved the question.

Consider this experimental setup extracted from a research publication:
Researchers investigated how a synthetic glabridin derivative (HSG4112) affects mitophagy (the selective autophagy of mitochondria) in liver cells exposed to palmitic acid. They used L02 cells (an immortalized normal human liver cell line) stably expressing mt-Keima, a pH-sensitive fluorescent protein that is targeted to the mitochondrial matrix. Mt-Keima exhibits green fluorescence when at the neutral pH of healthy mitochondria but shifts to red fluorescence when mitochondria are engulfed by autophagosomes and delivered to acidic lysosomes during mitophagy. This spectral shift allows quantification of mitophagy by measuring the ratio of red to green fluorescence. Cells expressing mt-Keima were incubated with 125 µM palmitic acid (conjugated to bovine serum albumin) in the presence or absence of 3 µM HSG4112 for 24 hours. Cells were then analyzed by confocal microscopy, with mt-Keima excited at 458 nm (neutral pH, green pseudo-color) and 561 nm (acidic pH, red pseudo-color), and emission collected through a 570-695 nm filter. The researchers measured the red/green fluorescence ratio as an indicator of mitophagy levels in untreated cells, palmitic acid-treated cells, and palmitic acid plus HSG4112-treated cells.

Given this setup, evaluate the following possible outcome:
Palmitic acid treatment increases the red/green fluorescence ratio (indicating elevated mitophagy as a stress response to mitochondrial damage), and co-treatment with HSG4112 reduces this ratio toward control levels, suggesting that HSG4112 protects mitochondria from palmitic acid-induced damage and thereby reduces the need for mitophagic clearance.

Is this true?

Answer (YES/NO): NO